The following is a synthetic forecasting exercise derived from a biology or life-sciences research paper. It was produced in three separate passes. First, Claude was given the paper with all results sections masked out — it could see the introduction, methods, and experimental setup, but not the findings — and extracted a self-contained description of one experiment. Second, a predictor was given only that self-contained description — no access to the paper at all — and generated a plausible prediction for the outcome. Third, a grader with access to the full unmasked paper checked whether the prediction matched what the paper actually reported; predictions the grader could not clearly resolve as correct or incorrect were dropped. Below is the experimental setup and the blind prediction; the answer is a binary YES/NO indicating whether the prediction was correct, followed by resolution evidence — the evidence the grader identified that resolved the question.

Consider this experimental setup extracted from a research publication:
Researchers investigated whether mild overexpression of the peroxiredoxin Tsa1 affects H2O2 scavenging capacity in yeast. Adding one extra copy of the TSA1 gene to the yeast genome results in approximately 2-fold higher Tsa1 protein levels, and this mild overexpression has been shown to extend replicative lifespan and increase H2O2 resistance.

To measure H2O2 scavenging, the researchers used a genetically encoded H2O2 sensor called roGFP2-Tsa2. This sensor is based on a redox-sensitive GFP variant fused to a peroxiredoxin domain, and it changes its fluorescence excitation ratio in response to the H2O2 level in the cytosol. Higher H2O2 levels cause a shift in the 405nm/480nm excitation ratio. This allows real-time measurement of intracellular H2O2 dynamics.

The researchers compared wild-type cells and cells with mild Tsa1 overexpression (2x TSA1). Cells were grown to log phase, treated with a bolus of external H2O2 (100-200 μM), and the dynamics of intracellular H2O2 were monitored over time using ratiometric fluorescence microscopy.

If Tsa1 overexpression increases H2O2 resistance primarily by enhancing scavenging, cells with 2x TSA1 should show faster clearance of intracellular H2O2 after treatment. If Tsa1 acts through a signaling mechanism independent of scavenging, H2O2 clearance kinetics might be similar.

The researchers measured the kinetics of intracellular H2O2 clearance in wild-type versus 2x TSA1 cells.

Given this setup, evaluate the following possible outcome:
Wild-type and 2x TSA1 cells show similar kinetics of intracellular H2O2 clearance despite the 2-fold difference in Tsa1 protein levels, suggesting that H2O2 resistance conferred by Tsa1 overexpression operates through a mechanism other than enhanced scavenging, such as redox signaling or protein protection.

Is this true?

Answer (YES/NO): YES